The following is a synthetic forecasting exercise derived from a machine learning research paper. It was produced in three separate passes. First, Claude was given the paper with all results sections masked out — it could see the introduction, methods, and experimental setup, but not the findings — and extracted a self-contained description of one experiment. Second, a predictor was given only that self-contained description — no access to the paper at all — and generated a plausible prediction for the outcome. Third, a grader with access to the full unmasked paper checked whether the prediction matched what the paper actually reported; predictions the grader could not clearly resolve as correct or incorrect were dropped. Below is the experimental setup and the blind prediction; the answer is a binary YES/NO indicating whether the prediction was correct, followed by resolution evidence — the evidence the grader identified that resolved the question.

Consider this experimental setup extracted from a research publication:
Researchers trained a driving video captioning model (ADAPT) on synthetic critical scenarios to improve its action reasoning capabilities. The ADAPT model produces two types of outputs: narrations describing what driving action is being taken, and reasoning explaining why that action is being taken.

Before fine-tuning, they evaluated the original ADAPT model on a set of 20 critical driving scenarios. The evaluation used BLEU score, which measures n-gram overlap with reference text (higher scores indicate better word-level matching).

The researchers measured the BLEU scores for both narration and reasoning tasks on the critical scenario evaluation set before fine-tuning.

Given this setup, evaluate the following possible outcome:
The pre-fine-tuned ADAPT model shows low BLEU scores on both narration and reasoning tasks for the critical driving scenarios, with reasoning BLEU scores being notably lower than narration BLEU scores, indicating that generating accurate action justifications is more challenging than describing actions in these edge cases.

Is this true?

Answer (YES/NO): YES